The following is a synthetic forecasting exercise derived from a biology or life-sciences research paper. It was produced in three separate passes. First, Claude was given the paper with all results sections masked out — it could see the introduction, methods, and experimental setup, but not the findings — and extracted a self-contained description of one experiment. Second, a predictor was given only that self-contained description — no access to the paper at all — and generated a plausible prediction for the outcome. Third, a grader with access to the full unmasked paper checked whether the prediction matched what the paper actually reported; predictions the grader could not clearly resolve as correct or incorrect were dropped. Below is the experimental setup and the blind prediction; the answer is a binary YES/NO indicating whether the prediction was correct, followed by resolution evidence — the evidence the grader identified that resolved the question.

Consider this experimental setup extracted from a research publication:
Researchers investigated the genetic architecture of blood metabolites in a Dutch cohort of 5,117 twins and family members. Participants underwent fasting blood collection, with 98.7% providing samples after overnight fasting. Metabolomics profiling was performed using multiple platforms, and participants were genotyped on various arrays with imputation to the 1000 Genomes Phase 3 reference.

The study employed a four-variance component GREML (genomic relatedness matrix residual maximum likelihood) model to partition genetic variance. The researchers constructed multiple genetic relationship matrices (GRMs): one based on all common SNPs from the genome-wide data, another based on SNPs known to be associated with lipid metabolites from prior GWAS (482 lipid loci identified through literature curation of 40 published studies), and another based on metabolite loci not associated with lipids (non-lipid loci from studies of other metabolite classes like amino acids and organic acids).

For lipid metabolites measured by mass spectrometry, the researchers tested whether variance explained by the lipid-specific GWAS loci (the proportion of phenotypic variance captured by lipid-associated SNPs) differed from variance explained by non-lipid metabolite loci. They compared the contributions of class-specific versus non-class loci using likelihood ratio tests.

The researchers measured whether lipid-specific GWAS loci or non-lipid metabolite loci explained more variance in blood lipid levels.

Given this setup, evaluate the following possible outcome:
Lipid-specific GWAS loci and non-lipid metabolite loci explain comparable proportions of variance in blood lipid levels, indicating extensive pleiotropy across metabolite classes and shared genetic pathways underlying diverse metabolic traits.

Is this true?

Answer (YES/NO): NO